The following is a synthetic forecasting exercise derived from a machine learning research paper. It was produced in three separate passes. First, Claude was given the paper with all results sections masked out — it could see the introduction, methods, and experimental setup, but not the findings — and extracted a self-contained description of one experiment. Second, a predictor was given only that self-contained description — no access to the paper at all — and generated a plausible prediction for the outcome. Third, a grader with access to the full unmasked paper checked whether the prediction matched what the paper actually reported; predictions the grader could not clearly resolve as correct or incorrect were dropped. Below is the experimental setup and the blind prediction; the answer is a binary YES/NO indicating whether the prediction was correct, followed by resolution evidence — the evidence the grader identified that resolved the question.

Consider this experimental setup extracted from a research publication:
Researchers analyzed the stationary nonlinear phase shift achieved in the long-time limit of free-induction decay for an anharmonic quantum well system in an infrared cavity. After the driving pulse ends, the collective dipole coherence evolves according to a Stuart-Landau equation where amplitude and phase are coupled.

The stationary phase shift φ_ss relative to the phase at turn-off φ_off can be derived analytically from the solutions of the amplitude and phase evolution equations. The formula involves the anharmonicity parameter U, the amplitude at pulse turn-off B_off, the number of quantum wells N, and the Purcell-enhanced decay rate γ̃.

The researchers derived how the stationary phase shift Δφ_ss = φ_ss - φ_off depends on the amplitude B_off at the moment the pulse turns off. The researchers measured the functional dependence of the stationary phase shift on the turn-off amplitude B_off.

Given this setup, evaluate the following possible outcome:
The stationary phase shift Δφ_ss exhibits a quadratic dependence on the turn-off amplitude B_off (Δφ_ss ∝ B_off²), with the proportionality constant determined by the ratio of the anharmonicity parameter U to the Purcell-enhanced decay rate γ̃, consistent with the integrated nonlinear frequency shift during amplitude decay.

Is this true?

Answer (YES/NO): YES